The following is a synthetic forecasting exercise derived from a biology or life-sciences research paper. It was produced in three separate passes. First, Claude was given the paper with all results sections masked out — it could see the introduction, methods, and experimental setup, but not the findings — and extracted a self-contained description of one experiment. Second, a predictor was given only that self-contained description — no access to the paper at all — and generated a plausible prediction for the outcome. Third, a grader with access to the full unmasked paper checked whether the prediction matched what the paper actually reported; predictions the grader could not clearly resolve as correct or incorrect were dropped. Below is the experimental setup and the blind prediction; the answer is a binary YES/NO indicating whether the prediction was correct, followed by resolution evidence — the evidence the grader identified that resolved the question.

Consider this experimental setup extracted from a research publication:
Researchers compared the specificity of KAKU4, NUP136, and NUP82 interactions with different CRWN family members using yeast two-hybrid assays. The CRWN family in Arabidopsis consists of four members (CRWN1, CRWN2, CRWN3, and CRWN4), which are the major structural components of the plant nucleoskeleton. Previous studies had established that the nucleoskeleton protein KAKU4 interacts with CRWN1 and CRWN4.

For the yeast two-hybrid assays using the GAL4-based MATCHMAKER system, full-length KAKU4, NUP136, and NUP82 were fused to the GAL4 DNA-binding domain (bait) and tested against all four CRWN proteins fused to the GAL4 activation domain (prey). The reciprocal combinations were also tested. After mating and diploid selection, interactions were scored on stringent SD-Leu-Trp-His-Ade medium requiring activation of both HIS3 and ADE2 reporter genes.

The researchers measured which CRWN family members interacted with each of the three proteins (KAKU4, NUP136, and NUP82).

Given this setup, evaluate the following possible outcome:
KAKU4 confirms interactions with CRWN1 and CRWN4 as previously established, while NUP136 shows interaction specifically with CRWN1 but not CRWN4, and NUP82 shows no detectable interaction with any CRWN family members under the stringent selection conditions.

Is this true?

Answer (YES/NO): NO